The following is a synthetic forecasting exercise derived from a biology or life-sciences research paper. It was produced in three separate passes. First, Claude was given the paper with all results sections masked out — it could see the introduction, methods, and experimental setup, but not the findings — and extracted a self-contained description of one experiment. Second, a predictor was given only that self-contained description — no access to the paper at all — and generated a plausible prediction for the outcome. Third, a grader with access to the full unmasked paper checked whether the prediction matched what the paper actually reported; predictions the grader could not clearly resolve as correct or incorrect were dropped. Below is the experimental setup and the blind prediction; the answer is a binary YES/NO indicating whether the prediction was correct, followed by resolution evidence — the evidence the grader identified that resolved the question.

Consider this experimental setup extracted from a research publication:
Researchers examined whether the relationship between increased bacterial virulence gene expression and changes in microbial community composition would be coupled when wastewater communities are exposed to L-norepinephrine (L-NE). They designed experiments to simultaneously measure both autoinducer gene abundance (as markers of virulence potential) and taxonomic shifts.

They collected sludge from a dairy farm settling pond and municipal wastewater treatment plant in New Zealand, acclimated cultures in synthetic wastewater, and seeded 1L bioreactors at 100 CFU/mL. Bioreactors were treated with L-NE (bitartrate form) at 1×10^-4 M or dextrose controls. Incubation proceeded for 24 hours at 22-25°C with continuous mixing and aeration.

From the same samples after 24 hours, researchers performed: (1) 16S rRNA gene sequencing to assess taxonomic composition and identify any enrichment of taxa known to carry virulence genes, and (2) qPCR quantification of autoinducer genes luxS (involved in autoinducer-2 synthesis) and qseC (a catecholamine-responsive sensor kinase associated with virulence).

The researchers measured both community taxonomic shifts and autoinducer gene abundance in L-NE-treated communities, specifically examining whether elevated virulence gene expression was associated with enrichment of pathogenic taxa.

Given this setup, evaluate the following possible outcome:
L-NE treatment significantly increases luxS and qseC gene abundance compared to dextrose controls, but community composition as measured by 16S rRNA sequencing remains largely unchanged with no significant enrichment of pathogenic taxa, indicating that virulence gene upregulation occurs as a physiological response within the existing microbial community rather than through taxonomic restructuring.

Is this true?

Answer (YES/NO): YES